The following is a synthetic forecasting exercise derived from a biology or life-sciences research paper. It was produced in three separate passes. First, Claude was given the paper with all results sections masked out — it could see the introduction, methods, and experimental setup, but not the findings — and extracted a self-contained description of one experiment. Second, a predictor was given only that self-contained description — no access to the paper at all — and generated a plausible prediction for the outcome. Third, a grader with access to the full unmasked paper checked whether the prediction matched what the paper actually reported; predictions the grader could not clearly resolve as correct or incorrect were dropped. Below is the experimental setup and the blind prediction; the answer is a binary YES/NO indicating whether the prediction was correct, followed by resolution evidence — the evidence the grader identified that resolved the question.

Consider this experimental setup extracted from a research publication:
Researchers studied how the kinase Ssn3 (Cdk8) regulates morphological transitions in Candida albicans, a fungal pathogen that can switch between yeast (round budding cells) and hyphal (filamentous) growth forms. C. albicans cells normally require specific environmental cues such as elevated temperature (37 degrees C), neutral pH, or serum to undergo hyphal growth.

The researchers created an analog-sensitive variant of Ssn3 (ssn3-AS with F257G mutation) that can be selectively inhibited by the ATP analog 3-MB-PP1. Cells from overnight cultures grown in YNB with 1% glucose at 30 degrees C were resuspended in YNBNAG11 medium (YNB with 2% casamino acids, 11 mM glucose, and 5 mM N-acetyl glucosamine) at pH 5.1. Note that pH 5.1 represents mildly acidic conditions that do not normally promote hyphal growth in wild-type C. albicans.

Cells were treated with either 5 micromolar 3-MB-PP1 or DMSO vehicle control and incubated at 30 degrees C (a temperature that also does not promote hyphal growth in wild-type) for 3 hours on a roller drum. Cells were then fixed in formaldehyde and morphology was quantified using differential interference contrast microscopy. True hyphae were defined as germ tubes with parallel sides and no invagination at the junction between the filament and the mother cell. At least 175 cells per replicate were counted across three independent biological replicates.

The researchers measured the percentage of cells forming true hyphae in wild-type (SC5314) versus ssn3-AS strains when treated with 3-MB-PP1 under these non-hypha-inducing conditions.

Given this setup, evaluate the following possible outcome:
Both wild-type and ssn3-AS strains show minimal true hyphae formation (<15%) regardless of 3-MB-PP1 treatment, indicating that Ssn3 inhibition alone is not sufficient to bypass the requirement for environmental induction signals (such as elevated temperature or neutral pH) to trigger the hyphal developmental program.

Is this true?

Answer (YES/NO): NO